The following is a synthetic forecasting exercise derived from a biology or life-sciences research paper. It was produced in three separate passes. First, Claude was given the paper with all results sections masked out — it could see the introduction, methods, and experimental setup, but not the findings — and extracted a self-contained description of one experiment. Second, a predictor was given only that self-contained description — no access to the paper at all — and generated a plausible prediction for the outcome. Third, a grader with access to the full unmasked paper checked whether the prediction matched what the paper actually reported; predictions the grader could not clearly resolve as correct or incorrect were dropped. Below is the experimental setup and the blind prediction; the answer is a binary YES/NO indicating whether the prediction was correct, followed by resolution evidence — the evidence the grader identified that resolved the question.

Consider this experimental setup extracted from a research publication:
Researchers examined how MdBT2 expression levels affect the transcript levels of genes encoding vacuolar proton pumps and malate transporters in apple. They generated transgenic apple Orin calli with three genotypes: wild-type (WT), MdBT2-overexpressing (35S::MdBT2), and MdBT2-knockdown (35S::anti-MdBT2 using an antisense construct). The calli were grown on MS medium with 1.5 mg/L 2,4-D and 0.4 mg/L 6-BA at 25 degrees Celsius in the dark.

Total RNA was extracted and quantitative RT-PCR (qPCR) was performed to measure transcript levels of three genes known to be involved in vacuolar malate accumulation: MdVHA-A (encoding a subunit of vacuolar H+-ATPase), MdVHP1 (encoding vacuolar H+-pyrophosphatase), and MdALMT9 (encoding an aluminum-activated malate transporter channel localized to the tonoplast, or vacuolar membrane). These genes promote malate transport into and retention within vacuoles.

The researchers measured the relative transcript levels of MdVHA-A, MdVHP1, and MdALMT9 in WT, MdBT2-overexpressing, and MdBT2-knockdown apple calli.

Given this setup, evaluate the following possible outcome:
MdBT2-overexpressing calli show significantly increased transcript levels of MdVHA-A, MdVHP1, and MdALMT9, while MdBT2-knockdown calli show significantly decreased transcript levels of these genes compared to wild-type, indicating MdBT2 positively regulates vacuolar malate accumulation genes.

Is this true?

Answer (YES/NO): NO